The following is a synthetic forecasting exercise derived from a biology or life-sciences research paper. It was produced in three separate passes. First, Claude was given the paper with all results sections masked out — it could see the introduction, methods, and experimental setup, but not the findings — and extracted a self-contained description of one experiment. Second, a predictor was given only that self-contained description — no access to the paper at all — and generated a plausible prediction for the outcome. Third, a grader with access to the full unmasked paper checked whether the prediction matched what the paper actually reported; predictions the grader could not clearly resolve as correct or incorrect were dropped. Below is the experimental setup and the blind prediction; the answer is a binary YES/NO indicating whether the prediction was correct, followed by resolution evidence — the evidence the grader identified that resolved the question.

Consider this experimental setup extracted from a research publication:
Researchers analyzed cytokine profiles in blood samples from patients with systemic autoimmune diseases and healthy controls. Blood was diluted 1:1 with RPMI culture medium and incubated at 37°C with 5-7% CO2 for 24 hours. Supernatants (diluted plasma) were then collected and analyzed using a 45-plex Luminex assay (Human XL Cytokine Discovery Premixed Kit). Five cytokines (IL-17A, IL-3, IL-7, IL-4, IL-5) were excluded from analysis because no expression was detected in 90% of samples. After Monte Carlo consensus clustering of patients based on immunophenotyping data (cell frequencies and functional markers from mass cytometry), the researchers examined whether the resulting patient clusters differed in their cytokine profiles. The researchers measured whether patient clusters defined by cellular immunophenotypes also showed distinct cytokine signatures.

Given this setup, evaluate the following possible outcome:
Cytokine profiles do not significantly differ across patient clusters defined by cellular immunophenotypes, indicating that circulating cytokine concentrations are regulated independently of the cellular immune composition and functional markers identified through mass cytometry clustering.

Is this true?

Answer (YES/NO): NO